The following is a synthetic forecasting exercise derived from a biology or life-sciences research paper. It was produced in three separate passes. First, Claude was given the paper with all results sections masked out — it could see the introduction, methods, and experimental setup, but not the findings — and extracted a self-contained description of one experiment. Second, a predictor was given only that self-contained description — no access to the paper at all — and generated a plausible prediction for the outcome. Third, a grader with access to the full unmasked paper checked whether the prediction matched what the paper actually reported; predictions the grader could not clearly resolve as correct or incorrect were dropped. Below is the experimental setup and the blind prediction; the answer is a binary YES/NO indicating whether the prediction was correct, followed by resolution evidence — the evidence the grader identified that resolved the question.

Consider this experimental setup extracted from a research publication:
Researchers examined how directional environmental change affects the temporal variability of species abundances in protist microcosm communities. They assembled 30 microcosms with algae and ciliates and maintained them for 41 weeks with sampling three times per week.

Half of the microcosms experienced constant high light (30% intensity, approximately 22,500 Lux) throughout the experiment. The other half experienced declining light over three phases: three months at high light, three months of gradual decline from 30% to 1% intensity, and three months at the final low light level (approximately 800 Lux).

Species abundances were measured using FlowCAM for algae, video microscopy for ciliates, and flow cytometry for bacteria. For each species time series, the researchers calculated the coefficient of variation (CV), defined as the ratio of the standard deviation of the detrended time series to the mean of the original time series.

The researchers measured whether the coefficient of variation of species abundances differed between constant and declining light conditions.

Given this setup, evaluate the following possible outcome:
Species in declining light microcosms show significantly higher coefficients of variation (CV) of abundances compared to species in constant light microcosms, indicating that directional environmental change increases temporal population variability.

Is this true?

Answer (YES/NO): NO